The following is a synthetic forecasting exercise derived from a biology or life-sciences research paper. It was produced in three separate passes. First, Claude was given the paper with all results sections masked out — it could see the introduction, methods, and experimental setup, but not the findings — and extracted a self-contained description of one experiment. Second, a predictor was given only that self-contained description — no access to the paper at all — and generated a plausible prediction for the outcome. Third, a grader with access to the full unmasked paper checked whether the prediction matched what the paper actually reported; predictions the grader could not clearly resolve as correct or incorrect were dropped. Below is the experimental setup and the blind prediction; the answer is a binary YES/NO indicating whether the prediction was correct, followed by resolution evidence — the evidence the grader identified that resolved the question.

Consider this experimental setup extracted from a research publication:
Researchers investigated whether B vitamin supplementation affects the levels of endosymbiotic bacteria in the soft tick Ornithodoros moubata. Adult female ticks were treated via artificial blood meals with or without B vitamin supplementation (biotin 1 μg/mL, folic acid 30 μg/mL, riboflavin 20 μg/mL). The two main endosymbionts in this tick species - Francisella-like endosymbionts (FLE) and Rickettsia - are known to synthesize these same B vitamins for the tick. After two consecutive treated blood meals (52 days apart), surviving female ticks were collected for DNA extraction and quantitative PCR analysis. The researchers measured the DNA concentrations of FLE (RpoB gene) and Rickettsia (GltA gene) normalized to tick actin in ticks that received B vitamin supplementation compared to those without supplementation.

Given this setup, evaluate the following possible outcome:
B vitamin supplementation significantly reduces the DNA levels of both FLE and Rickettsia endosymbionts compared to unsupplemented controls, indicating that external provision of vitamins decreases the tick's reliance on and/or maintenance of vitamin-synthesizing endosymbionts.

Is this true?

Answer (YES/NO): NO